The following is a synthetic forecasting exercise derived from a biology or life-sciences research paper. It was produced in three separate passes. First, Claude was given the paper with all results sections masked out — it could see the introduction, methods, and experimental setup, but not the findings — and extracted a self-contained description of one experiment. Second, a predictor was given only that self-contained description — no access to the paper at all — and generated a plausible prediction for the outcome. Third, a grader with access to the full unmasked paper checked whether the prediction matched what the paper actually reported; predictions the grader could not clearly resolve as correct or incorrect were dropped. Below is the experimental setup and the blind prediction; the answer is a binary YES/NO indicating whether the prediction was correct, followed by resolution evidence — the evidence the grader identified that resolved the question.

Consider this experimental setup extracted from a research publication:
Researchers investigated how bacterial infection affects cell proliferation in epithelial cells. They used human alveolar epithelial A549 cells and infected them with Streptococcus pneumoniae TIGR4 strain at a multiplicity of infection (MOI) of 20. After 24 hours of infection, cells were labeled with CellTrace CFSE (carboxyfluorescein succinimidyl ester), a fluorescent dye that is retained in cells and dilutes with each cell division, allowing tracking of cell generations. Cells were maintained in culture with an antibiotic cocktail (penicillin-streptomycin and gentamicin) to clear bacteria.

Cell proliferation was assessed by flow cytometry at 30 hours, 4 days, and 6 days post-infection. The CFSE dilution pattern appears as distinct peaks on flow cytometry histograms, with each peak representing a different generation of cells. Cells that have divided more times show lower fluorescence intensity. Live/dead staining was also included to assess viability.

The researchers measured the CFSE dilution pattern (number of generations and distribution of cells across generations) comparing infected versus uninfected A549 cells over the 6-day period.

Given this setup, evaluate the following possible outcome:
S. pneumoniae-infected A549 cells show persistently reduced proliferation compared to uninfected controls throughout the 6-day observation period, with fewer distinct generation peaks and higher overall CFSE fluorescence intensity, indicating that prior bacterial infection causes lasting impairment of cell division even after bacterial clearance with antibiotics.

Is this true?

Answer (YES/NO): NO